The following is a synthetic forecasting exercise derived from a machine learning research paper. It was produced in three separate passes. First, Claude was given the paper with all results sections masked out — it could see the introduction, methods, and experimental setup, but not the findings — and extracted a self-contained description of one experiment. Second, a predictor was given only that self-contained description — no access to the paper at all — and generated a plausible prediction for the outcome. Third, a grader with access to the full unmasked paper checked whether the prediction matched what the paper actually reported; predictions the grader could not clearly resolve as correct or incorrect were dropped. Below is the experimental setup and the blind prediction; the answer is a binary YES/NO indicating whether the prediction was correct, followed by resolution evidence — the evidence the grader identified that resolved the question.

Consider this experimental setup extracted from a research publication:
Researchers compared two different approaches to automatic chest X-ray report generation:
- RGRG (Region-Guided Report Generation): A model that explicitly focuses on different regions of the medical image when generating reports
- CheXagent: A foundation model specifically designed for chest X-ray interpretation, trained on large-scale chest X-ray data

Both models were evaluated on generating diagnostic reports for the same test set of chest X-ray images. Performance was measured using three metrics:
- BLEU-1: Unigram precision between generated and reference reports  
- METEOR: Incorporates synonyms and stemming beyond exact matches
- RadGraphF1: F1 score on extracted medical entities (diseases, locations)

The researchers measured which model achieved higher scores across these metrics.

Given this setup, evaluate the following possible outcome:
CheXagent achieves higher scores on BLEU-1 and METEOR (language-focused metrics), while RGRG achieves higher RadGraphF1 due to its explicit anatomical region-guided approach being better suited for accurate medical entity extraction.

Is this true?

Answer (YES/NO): NO